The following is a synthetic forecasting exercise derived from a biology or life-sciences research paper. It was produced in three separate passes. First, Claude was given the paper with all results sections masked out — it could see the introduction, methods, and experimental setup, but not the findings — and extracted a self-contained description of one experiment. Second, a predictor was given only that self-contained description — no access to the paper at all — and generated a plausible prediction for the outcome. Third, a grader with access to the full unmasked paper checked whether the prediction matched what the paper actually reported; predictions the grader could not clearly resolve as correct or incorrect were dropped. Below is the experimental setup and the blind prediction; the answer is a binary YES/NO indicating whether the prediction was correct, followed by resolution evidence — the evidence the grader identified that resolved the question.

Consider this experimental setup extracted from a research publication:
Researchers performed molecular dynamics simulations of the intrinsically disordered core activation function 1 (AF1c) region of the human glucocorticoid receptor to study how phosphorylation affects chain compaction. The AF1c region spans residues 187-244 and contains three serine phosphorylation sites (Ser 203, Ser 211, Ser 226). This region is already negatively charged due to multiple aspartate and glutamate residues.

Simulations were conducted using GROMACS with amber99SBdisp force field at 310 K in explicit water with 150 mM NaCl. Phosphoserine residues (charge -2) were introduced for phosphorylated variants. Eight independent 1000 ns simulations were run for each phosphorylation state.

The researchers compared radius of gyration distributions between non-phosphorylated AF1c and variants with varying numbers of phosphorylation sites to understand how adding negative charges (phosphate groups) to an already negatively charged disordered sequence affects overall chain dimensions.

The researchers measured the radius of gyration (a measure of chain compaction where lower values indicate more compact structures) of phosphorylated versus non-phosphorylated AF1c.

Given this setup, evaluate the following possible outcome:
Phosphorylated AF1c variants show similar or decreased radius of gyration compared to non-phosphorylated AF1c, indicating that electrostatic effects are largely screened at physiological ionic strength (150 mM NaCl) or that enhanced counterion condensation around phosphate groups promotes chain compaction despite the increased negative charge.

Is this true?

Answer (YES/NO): NO